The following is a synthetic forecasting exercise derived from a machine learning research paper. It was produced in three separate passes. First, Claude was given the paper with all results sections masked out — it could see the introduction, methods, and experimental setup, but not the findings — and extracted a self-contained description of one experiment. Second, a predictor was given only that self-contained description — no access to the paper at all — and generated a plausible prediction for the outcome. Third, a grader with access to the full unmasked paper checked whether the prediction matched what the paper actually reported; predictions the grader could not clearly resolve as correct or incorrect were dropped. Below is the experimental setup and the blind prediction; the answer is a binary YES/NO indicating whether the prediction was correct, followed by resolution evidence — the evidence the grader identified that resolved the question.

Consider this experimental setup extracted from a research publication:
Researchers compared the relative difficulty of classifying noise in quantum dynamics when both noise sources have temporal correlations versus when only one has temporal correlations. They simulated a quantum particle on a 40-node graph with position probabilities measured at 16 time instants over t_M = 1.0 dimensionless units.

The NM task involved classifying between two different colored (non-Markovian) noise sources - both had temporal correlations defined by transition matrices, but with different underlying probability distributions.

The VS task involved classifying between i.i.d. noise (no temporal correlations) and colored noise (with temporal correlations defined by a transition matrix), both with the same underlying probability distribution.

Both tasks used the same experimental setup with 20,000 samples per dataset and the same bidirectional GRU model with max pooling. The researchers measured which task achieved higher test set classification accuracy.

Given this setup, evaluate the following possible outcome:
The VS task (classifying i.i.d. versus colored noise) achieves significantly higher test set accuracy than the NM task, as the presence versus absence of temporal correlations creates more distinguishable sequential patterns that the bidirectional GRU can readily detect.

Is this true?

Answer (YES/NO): YES